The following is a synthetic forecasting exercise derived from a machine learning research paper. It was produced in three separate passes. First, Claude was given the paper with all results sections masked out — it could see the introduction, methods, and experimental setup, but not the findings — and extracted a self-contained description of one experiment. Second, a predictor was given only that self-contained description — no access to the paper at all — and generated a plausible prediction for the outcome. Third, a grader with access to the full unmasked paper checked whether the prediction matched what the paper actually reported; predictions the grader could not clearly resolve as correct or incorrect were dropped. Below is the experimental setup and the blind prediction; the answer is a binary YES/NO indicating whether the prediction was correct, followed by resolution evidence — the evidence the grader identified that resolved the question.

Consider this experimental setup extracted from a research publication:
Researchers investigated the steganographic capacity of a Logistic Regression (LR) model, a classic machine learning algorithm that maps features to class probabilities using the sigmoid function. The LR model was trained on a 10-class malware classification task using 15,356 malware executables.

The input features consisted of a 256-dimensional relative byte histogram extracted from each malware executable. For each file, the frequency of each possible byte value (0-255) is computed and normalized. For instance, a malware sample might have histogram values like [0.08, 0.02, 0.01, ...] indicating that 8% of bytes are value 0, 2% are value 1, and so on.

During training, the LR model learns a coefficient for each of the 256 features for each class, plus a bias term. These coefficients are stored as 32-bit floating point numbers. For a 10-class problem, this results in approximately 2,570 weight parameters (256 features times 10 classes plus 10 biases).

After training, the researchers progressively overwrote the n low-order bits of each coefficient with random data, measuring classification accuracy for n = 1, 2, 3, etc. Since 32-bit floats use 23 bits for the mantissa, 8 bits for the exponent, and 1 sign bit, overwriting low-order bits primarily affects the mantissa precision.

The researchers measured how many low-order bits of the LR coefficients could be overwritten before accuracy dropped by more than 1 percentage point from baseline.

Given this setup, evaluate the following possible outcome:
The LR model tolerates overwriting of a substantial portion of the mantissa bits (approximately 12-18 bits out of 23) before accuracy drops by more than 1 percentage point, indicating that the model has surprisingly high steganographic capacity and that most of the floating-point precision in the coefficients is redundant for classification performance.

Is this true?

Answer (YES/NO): NO